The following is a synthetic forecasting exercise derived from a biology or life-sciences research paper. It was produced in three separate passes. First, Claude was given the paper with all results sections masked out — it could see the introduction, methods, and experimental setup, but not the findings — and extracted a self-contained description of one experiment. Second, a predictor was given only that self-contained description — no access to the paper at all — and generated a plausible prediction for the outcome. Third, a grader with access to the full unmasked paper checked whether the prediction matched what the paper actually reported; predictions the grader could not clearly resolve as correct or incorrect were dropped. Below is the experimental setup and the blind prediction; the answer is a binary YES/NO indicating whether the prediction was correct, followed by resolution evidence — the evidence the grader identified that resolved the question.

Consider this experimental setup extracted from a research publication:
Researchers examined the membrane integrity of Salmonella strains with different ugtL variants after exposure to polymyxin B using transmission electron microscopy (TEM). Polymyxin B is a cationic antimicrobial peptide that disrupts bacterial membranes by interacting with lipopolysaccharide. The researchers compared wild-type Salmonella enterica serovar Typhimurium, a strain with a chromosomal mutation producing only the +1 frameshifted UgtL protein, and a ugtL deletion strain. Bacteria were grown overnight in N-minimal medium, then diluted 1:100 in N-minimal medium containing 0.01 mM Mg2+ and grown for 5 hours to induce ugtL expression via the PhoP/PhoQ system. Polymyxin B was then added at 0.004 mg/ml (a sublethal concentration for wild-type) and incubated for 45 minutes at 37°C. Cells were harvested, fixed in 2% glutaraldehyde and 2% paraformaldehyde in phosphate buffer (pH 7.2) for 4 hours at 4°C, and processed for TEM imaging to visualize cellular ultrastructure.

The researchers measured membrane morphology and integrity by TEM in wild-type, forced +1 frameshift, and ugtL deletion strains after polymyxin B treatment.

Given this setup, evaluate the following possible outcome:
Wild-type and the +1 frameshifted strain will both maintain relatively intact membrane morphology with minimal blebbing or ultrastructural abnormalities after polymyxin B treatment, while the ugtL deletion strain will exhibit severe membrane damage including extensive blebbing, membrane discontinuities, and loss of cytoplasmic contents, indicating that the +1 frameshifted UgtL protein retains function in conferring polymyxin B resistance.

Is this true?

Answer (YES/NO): NO